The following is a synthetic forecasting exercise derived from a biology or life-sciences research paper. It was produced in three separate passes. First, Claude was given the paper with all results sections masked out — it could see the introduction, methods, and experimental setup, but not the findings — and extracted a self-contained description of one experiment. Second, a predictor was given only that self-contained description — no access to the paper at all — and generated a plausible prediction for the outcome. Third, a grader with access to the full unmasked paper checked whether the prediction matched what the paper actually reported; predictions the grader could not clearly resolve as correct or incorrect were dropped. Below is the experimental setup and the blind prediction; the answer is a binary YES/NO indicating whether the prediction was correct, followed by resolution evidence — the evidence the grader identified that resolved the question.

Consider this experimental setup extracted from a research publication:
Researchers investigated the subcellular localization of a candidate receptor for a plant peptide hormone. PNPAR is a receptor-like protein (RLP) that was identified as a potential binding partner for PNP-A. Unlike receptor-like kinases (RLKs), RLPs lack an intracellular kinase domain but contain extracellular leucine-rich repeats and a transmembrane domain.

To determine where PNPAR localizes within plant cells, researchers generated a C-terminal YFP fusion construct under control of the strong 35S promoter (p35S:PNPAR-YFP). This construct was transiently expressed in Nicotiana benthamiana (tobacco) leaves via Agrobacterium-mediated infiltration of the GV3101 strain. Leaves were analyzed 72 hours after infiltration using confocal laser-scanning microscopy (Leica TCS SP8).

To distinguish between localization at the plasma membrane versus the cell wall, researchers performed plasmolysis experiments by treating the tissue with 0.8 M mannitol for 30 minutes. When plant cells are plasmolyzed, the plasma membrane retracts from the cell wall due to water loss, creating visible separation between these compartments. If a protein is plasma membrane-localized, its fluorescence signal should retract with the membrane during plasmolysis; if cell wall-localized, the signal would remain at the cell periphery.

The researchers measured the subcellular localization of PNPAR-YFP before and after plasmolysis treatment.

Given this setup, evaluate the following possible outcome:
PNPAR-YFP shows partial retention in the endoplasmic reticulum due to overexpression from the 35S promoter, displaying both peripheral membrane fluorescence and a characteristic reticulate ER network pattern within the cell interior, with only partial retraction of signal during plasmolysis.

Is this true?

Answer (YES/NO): NO